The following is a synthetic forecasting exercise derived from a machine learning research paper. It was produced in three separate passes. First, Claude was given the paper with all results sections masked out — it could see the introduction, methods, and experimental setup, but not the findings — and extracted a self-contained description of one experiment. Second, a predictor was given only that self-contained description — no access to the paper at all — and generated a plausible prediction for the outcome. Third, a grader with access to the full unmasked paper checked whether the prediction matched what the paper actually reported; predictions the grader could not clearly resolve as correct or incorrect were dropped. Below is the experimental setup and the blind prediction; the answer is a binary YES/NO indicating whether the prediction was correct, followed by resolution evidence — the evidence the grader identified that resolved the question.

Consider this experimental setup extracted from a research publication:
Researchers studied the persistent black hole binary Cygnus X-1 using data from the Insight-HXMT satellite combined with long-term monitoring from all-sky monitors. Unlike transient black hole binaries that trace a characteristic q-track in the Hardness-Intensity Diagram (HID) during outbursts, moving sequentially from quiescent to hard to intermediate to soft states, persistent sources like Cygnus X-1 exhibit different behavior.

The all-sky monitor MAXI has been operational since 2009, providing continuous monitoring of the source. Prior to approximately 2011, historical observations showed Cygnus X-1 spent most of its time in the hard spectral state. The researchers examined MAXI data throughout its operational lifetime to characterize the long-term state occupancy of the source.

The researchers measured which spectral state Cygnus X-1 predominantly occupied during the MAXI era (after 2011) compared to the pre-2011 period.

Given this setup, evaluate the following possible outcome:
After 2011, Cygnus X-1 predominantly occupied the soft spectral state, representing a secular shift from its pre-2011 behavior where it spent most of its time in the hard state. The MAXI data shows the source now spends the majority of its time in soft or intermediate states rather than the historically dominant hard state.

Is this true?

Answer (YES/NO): YES